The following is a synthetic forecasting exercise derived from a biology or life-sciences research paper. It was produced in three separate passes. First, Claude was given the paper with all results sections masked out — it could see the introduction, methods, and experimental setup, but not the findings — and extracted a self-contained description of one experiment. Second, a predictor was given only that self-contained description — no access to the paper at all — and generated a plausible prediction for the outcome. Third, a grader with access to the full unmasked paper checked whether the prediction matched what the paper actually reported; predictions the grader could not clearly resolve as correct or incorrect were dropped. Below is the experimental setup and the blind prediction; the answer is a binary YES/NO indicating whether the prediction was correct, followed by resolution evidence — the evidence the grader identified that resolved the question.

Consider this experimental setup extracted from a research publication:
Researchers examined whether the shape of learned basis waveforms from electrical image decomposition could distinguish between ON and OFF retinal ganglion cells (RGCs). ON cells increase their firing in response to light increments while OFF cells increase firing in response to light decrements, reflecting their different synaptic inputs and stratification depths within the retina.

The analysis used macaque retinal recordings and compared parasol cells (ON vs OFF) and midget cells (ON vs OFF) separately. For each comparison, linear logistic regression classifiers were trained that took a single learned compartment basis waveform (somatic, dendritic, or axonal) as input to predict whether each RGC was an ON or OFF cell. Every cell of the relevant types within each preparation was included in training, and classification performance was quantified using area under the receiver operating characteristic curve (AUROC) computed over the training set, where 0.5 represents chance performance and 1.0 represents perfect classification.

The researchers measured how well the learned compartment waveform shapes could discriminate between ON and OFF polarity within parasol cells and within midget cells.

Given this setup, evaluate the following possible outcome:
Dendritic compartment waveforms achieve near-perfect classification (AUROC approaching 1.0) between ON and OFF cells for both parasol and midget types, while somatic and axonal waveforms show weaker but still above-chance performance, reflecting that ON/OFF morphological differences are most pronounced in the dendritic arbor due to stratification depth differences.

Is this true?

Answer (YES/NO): NO